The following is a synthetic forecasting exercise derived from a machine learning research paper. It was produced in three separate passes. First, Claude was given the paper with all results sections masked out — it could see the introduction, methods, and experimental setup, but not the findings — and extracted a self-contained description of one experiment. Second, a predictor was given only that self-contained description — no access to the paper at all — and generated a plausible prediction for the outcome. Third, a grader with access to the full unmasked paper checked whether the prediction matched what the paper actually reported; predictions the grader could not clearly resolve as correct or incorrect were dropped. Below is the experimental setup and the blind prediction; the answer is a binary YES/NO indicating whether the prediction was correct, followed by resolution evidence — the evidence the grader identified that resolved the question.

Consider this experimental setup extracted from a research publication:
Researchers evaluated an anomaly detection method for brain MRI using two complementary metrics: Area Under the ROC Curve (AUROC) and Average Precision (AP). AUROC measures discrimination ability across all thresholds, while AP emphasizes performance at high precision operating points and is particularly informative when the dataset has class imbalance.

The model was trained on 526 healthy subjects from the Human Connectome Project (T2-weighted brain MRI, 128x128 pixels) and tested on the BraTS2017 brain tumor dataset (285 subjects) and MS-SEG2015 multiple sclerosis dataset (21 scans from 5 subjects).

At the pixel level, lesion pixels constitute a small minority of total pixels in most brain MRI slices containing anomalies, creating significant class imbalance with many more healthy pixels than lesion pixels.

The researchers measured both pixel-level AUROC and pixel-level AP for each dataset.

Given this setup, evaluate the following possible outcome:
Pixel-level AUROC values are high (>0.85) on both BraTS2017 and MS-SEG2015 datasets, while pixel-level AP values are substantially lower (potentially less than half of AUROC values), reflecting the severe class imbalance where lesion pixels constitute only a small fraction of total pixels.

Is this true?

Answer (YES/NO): YES